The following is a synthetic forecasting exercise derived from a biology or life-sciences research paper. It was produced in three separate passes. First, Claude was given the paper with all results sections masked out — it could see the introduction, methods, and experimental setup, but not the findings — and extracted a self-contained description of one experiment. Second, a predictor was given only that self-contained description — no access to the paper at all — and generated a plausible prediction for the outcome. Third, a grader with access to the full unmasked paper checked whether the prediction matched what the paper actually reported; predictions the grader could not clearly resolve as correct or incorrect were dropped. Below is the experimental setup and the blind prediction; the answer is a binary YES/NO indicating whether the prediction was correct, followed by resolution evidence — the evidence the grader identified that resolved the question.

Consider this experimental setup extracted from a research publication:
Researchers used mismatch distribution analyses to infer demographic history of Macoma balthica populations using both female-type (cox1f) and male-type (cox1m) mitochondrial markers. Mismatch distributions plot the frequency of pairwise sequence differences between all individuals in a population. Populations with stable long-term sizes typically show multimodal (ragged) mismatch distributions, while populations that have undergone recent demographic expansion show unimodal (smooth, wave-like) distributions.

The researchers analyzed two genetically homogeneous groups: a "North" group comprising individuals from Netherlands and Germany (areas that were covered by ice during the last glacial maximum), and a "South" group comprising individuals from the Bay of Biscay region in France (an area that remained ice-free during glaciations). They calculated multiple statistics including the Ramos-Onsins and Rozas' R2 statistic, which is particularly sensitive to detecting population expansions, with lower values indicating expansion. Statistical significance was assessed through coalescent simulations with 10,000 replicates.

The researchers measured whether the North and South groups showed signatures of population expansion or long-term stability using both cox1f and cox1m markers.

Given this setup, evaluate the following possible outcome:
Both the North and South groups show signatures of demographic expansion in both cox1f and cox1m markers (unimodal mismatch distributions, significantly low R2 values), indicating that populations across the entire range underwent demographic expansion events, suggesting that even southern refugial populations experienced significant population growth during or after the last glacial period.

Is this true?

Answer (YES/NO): NO